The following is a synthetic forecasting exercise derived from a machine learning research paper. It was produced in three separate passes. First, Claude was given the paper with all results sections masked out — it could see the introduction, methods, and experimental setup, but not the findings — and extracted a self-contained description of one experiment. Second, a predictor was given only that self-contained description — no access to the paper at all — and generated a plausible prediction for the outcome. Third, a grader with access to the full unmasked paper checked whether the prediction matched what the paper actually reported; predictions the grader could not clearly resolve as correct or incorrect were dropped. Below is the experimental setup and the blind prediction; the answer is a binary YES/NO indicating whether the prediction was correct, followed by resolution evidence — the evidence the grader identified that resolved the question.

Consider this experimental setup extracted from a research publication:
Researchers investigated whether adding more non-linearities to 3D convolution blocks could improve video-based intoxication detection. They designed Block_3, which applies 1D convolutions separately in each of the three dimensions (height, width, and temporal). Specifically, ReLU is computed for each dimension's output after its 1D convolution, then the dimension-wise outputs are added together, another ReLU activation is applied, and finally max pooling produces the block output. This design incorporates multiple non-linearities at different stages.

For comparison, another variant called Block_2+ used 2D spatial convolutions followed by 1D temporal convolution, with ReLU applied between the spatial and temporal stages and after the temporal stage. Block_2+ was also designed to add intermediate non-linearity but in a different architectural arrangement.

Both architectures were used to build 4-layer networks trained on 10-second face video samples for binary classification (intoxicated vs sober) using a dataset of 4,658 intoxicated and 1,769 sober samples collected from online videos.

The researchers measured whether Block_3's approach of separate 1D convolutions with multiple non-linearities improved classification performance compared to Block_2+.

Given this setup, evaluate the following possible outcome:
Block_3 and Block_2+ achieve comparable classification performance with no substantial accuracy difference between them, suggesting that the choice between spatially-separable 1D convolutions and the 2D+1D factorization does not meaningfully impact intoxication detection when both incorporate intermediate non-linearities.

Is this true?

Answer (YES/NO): NO